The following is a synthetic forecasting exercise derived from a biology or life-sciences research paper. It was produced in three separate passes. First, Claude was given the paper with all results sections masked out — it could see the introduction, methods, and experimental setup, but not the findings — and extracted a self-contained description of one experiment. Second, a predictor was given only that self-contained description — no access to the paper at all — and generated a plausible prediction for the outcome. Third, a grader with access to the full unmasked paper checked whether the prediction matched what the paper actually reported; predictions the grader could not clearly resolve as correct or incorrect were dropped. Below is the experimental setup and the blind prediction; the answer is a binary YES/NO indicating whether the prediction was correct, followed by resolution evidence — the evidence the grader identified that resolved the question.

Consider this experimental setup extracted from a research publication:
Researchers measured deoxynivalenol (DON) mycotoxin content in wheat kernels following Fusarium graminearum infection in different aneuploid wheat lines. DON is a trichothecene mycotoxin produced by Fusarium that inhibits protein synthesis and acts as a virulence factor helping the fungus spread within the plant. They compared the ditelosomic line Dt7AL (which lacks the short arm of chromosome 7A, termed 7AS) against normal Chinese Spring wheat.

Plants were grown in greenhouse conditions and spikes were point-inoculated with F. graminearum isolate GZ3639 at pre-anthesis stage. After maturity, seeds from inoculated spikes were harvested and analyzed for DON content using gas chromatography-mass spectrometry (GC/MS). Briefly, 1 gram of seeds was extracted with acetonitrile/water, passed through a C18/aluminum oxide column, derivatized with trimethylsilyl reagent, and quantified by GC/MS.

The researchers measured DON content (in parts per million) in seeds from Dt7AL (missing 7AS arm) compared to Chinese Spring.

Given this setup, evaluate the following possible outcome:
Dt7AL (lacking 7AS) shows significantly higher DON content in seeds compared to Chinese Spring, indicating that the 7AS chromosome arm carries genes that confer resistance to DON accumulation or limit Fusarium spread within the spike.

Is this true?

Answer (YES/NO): NO